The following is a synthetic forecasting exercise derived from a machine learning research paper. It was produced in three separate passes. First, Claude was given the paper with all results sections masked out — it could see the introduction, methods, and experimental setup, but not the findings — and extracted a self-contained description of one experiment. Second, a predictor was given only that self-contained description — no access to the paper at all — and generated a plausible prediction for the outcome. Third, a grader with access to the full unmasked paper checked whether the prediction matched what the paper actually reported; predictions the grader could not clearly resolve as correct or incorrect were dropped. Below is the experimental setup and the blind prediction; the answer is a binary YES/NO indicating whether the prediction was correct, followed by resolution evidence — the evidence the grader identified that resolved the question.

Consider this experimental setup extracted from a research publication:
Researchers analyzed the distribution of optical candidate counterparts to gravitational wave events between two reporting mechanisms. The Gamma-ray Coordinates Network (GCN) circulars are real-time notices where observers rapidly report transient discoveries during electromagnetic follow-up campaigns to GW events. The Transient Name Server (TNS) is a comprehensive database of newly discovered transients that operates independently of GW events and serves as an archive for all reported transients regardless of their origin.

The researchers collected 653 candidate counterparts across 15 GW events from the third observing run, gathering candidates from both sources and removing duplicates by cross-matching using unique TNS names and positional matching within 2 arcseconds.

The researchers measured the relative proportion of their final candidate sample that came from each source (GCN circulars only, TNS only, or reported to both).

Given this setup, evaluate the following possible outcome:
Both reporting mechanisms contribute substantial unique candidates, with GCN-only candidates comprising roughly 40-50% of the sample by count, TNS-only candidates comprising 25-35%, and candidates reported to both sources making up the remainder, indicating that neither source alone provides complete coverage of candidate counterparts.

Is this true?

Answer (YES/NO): NO